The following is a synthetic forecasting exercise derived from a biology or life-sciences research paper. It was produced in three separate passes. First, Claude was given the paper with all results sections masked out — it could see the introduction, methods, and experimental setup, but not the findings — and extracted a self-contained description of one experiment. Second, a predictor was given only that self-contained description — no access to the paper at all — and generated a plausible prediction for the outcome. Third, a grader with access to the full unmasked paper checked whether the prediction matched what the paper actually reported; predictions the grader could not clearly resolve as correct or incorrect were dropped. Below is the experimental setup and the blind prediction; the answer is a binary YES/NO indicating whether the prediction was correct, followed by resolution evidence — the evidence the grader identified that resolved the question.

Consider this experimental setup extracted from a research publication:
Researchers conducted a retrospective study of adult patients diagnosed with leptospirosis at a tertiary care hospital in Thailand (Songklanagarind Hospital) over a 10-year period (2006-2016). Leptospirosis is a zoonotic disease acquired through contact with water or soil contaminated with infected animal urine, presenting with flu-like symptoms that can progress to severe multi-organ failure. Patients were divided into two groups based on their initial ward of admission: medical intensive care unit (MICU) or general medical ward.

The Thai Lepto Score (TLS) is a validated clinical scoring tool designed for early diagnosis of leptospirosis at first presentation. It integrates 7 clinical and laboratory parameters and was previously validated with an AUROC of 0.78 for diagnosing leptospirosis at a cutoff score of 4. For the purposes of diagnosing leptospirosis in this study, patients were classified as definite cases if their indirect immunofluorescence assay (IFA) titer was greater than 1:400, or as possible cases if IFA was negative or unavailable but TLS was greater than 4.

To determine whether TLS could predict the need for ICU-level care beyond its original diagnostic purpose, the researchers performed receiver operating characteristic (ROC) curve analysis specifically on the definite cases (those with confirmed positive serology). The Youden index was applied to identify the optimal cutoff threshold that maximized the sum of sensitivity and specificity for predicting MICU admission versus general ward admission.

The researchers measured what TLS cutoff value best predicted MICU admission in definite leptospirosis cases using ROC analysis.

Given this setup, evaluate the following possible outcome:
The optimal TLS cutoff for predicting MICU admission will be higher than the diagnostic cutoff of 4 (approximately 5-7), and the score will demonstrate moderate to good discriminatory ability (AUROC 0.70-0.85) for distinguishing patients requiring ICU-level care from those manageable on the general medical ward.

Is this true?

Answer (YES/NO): YES